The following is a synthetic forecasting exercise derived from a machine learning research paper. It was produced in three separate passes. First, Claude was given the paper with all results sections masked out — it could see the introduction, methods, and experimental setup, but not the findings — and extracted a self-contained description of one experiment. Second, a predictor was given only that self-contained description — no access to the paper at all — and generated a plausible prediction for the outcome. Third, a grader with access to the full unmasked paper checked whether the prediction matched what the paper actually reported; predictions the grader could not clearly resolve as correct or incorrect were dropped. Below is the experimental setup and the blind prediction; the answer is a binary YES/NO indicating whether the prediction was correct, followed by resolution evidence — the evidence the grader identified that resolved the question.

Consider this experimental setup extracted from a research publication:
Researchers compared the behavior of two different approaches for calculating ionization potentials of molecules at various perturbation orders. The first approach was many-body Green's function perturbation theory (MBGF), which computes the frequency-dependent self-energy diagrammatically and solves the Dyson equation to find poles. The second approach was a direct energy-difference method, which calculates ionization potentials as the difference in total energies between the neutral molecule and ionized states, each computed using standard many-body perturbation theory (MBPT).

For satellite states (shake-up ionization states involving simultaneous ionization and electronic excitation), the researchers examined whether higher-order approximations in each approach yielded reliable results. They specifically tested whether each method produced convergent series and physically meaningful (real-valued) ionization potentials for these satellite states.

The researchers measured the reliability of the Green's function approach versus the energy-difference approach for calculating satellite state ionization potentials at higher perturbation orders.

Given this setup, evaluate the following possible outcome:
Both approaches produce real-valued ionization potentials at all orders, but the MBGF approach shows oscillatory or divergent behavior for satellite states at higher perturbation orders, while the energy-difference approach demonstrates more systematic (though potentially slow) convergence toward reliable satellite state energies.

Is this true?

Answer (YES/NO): NO